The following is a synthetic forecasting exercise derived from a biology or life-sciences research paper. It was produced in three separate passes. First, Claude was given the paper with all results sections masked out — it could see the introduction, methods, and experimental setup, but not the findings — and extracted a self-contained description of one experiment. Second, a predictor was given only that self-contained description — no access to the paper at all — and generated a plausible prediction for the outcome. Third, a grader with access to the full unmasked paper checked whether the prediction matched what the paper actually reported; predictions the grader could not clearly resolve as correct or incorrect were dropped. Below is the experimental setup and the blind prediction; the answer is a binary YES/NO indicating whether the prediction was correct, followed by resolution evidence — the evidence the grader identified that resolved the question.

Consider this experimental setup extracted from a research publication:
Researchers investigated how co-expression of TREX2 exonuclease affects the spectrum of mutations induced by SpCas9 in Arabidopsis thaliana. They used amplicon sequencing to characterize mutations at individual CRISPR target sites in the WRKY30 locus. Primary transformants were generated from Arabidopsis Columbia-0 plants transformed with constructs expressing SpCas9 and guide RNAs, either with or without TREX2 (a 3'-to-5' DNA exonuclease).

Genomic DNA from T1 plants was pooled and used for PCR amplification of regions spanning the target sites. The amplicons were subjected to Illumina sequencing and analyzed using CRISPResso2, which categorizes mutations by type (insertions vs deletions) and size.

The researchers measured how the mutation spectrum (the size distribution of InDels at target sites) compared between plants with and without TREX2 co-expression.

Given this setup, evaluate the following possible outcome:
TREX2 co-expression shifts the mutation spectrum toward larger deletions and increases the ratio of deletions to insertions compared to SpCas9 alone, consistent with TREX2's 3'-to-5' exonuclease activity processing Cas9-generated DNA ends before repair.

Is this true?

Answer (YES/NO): YES